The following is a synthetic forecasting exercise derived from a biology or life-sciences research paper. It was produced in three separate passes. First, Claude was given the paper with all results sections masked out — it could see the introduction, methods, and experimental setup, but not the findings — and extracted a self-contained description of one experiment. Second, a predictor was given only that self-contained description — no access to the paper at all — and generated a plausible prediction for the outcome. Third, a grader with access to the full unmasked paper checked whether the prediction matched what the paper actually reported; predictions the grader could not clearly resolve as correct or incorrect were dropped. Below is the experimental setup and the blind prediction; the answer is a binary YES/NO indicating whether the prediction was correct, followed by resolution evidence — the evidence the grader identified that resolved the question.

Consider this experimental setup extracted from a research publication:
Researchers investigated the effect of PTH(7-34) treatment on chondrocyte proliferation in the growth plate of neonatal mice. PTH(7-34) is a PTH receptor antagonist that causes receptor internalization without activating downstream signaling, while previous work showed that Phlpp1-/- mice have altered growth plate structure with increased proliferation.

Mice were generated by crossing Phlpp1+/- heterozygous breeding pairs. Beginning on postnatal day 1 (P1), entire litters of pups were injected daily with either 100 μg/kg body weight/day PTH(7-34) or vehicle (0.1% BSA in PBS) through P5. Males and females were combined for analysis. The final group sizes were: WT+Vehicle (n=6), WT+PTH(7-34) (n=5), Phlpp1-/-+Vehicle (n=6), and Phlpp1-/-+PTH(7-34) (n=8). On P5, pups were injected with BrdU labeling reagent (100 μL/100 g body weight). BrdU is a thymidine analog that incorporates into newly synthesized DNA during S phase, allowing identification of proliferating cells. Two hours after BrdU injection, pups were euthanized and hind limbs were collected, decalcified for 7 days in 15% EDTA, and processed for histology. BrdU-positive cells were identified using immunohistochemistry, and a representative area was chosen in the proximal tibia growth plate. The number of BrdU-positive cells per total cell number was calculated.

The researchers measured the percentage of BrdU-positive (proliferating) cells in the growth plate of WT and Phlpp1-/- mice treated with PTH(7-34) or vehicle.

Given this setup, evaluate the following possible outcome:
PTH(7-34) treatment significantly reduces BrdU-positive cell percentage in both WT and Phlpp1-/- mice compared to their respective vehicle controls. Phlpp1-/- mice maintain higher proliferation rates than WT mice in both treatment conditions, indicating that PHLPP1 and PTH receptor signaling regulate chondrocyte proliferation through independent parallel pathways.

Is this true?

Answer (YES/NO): NO